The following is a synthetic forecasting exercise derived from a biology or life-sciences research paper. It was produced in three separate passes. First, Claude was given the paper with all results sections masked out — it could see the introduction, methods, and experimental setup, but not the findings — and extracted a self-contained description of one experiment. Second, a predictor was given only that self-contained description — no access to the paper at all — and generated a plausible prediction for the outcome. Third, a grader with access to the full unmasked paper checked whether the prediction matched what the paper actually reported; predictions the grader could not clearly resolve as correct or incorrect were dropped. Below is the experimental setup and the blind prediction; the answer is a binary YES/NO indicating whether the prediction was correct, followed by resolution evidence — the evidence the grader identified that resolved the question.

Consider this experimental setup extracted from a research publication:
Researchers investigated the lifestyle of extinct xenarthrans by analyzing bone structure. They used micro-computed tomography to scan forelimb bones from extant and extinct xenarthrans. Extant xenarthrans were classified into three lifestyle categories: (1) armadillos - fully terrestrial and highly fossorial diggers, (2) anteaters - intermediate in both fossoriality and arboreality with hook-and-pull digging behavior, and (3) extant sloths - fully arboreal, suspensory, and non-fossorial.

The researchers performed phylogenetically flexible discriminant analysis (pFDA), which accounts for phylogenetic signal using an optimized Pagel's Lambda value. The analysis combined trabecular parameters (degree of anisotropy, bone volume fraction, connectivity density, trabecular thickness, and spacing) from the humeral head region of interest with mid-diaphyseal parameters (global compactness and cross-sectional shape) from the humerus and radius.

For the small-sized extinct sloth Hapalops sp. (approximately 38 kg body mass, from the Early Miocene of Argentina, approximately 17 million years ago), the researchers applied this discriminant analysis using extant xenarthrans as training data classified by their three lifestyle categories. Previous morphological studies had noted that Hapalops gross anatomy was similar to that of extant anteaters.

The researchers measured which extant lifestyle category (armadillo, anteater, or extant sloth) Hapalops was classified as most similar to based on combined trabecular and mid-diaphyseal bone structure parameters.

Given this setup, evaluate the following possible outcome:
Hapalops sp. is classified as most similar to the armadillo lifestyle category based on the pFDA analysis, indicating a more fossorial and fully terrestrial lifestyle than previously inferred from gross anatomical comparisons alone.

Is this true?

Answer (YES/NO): NO